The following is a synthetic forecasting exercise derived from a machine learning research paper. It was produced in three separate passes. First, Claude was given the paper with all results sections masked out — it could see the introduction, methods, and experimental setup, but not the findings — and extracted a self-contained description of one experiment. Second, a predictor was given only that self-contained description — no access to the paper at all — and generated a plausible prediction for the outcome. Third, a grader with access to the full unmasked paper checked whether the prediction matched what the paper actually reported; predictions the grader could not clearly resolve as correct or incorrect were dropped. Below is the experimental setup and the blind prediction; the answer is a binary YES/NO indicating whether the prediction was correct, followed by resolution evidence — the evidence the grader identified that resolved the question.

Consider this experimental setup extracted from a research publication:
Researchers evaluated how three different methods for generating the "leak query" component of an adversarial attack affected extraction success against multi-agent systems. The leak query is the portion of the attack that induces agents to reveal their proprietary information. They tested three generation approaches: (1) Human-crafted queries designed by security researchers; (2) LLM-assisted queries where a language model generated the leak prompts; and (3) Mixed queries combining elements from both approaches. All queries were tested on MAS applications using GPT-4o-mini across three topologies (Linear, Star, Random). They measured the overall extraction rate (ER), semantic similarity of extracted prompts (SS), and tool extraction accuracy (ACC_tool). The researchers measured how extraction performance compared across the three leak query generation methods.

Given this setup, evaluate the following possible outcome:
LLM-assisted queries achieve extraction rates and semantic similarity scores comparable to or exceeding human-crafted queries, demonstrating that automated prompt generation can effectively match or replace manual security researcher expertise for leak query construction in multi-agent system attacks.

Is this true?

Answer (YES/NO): YES